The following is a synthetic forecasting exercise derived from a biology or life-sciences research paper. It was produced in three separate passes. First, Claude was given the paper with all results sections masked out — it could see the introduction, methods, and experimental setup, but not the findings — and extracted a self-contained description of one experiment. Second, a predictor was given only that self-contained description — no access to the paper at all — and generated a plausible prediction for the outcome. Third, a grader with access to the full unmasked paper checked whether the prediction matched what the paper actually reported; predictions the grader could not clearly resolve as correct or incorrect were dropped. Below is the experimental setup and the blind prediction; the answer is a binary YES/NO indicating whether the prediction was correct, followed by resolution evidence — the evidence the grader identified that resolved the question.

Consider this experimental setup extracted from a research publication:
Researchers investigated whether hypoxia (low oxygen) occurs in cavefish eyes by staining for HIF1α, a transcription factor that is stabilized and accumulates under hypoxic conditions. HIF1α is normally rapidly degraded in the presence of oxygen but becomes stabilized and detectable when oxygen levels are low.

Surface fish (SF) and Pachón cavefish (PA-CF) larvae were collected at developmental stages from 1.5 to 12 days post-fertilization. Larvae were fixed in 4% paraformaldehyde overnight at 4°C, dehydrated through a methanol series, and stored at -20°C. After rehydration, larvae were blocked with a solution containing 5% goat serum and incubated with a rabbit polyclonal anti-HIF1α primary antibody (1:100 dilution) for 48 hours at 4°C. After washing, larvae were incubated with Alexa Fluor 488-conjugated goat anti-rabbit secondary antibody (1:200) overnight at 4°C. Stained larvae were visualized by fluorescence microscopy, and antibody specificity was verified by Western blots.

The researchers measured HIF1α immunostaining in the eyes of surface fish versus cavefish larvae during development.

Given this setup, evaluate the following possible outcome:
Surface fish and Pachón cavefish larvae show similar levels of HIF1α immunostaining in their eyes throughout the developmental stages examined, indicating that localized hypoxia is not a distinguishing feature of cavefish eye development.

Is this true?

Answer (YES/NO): NO